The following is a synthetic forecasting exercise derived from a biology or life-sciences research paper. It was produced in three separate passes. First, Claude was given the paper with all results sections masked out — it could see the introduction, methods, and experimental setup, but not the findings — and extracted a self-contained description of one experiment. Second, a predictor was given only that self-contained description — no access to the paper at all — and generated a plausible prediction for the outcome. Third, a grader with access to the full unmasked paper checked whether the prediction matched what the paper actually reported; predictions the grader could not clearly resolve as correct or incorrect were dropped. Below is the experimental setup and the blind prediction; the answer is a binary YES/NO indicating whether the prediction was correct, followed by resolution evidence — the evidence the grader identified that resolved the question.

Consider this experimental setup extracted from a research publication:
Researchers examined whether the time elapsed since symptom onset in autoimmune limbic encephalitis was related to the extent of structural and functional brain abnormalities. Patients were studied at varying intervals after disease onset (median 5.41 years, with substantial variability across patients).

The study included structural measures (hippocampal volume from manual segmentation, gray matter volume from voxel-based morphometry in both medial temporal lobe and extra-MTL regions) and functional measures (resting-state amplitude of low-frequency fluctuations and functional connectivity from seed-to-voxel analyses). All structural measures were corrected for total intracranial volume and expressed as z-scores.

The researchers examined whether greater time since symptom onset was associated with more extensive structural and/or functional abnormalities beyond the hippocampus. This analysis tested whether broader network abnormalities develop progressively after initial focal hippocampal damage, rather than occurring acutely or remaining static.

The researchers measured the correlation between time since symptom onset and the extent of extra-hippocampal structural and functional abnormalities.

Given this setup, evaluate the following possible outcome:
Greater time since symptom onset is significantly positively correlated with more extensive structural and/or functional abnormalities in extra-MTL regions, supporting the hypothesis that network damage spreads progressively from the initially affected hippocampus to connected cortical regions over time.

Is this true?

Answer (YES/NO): NO